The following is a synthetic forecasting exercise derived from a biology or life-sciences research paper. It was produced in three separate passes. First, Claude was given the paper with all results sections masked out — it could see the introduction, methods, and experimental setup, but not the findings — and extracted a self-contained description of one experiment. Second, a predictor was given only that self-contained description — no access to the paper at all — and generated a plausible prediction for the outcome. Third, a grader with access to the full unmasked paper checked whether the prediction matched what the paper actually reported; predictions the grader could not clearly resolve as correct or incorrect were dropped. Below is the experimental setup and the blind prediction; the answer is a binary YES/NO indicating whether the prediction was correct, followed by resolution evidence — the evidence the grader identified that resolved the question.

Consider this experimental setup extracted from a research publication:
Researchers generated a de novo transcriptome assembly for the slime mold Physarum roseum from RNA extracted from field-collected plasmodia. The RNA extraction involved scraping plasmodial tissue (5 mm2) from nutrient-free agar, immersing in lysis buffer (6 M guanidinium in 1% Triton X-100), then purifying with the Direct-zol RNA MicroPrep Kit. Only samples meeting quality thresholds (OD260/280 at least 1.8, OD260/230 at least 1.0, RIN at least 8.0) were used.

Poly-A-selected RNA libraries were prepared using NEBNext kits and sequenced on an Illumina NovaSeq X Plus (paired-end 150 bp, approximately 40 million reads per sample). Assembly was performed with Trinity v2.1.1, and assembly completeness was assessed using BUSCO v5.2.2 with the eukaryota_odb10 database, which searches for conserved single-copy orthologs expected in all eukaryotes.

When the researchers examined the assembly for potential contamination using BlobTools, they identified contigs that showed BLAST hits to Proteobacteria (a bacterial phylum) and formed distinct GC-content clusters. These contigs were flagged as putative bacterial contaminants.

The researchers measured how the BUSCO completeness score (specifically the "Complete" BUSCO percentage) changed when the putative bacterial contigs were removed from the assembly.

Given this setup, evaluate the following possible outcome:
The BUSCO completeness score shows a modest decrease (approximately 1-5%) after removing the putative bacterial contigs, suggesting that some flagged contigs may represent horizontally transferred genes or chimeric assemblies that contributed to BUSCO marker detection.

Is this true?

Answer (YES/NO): YES